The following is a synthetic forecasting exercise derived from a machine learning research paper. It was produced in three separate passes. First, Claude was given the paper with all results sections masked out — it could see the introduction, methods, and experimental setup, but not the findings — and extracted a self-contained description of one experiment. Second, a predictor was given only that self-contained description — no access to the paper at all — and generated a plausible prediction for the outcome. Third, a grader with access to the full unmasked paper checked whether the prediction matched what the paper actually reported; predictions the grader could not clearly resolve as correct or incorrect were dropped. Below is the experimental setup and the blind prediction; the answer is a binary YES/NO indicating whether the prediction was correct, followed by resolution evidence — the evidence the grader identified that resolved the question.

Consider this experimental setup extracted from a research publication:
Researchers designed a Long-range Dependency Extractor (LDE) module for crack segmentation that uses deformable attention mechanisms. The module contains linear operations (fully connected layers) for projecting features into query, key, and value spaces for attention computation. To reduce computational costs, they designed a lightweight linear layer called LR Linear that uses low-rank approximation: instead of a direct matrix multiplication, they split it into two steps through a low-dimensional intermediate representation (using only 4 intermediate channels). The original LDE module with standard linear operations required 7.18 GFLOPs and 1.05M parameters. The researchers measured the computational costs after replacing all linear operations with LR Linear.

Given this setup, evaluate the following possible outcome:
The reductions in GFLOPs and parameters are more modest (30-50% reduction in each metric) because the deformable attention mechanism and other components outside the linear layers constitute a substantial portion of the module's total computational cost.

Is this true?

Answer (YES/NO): NO